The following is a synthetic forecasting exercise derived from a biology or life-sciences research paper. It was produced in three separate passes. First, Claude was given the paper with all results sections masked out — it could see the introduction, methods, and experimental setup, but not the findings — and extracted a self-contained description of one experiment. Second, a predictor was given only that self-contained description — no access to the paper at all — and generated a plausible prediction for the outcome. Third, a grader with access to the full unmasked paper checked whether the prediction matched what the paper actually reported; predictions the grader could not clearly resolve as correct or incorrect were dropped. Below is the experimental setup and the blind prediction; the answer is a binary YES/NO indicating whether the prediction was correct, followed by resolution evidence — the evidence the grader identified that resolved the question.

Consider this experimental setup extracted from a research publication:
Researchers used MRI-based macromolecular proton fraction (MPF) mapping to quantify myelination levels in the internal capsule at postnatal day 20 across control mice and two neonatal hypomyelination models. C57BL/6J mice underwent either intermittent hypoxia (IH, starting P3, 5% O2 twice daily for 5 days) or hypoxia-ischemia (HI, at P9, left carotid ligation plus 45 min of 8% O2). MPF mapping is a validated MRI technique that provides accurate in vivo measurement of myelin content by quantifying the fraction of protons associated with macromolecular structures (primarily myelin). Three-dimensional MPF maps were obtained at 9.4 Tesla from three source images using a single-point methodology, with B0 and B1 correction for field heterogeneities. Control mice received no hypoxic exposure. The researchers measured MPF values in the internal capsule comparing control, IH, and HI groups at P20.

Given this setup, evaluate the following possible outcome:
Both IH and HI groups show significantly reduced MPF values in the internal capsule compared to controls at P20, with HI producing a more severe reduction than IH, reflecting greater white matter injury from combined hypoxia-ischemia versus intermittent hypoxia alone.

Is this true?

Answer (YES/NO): YES